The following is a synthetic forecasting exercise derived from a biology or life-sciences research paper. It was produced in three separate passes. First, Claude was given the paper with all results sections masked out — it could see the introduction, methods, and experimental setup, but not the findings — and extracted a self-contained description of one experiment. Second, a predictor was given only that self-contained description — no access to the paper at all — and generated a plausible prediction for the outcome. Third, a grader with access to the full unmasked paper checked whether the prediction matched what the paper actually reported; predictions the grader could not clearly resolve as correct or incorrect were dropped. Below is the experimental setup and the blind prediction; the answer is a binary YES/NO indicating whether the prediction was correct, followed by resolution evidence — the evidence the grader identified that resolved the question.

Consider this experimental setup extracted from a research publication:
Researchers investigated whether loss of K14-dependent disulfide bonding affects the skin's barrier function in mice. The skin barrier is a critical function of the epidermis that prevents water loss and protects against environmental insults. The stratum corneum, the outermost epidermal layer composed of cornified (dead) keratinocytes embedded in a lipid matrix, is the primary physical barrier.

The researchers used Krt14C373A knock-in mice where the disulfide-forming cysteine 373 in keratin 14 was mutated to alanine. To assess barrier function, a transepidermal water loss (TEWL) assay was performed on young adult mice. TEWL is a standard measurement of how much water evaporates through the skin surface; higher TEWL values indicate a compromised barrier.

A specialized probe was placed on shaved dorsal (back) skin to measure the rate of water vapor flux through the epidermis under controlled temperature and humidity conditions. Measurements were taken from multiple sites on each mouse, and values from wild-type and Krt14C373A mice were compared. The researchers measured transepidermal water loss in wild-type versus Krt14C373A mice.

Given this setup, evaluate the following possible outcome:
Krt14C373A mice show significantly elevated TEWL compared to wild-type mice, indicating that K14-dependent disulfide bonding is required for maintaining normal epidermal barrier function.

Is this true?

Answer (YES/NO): YES